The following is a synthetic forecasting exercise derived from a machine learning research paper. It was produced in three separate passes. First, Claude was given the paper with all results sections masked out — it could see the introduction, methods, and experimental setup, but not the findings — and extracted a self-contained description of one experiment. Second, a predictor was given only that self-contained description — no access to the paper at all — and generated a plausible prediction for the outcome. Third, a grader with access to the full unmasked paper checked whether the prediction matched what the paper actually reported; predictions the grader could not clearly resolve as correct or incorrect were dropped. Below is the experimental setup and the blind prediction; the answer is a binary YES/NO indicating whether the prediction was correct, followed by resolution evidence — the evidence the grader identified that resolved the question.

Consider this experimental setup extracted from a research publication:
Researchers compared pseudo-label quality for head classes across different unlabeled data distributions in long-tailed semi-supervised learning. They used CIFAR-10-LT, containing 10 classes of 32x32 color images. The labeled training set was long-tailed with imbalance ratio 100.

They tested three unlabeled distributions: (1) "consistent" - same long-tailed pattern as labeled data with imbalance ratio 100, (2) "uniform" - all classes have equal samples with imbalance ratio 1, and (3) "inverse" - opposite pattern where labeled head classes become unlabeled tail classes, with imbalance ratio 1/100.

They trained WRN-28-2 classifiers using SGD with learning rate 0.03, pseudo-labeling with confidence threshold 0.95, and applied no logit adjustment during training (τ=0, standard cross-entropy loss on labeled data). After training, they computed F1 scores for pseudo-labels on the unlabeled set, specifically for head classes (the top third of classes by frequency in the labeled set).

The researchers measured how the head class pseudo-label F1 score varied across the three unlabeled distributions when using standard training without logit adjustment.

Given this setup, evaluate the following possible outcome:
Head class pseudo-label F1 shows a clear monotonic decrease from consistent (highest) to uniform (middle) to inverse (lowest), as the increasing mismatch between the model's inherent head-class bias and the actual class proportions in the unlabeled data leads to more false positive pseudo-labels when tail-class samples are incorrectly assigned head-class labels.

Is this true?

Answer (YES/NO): YES